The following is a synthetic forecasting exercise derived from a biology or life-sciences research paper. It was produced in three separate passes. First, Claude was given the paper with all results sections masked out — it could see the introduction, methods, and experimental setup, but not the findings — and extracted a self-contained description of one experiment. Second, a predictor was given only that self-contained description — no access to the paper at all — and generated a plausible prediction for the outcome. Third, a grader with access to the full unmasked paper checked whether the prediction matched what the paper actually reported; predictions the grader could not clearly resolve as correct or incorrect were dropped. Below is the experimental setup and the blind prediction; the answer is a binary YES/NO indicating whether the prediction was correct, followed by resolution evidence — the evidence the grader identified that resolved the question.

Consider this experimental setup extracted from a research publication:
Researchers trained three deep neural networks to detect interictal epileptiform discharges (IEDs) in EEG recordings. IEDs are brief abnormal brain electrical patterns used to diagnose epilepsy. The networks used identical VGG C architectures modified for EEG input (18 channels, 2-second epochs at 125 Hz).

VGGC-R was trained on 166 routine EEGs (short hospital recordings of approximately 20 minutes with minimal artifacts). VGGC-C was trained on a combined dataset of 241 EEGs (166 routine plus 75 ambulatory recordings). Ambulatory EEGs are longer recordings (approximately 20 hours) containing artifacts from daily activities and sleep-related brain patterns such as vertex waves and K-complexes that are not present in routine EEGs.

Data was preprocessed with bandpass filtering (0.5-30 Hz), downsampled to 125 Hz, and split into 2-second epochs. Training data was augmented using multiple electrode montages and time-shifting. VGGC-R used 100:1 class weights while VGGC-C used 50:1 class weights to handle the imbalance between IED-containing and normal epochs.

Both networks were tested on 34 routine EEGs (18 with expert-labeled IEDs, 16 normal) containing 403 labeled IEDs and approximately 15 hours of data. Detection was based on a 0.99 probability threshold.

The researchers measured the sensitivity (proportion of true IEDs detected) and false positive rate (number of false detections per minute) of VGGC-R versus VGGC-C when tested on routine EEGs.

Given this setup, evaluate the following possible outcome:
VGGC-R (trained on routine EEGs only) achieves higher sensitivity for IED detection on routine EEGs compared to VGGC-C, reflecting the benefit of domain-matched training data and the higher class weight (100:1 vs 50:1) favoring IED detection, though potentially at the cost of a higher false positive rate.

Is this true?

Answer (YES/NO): YES